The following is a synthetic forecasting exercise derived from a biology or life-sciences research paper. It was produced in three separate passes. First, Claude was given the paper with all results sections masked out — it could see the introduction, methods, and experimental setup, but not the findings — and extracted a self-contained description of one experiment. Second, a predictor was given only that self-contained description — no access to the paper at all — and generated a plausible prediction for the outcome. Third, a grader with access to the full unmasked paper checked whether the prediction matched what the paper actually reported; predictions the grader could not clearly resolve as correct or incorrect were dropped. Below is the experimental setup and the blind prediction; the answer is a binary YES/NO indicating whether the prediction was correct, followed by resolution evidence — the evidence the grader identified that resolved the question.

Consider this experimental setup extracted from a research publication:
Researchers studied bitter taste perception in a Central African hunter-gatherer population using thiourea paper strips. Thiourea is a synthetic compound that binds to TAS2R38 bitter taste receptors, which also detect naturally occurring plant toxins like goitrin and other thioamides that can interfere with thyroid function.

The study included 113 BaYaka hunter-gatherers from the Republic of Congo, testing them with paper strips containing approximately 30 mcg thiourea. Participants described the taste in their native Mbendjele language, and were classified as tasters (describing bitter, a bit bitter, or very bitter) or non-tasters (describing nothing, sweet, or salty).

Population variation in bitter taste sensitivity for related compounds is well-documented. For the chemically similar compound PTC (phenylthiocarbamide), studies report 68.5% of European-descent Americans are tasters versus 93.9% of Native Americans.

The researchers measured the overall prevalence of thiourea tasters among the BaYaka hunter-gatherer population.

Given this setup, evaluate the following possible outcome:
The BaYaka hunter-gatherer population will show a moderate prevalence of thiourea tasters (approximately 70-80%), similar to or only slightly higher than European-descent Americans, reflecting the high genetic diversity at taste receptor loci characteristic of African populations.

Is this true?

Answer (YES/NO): NO